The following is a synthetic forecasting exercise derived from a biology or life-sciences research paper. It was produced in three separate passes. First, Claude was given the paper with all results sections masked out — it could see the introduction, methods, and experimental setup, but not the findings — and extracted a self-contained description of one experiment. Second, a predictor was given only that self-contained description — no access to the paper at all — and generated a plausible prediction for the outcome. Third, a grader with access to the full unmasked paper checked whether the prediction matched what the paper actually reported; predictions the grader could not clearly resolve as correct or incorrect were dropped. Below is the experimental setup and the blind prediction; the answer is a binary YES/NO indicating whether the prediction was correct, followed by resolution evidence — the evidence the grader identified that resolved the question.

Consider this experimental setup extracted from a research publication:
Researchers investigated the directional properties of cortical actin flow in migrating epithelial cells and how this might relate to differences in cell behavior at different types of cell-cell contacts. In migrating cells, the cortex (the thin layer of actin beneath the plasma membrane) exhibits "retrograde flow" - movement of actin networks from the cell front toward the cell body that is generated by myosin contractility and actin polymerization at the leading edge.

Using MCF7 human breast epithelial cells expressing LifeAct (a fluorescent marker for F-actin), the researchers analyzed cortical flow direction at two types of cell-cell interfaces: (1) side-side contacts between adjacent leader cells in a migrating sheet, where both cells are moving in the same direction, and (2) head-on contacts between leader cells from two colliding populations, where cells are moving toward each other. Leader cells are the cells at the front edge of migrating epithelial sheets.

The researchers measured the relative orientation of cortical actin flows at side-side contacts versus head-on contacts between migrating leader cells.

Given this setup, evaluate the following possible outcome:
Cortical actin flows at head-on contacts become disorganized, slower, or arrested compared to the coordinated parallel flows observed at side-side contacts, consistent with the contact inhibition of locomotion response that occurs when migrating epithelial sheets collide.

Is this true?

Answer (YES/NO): NO